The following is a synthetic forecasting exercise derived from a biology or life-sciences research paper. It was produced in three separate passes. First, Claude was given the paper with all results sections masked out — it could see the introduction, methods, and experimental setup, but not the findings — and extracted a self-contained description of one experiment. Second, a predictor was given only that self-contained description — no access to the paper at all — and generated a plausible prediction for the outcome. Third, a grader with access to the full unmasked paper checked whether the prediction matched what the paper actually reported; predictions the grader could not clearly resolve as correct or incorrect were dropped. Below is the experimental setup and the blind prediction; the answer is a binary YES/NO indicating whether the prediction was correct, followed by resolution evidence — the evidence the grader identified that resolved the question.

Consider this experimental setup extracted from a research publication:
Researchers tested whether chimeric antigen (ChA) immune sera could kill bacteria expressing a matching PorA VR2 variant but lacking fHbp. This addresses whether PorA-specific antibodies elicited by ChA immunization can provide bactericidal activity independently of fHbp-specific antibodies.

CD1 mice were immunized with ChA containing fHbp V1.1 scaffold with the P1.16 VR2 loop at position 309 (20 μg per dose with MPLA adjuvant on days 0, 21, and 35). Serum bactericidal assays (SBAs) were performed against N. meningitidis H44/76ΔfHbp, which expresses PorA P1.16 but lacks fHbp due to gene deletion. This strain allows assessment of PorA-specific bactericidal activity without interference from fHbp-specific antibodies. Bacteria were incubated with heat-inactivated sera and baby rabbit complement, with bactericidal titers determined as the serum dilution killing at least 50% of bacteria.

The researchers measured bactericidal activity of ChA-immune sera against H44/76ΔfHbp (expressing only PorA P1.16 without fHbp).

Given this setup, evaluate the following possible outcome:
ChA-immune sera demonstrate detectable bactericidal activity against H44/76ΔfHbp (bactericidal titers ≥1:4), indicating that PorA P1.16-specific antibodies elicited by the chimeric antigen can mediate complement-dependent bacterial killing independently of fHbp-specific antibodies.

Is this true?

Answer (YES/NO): YES